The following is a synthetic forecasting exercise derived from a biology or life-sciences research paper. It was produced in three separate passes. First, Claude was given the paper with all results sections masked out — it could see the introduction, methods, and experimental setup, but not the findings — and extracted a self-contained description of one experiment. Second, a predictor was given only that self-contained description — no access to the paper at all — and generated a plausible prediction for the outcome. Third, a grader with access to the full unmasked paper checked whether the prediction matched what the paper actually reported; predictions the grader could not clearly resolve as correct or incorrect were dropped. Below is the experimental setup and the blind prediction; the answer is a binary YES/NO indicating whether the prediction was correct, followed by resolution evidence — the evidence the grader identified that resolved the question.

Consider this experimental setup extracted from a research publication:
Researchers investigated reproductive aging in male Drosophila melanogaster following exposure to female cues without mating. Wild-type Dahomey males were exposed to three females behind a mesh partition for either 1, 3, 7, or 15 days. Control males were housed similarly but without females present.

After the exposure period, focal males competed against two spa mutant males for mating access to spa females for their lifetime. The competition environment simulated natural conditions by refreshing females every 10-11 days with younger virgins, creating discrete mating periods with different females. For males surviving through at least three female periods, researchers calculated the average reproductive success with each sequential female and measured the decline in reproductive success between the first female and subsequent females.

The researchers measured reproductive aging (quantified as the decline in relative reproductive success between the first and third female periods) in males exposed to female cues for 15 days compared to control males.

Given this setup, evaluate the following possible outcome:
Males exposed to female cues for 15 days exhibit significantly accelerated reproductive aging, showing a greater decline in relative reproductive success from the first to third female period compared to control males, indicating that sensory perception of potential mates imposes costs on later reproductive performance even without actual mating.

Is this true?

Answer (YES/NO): NO